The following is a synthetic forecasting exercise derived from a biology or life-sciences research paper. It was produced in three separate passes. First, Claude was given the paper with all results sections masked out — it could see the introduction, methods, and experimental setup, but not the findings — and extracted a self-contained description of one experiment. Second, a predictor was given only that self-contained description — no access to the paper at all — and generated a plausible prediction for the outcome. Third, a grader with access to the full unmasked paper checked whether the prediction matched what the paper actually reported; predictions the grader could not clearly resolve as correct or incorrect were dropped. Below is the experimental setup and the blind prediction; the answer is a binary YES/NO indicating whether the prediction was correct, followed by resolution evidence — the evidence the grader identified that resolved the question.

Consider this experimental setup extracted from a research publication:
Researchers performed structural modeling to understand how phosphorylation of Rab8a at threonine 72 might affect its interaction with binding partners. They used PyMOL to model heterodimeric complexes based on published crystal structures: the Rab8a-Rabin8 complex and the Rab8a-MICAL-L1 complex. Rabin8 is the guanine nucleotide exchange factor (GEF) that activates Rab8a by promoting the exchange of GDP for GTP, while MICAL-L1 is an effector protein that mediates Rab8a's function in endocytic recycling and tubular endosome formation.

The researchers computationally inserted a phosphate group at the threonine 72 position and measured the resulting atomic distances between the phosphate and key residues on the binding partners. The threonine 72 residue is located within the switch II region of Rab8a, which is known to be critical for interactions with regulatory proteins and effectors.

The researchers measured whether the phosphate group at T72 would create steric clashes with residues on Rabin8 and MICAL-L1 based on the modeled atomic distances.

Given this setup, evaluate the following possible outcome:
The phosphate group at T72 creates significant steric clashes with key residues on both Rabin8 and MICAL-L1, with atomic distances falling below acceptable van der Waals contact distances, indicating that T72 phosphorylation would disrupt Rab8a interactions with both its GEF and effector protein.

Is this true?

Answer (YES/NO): NO